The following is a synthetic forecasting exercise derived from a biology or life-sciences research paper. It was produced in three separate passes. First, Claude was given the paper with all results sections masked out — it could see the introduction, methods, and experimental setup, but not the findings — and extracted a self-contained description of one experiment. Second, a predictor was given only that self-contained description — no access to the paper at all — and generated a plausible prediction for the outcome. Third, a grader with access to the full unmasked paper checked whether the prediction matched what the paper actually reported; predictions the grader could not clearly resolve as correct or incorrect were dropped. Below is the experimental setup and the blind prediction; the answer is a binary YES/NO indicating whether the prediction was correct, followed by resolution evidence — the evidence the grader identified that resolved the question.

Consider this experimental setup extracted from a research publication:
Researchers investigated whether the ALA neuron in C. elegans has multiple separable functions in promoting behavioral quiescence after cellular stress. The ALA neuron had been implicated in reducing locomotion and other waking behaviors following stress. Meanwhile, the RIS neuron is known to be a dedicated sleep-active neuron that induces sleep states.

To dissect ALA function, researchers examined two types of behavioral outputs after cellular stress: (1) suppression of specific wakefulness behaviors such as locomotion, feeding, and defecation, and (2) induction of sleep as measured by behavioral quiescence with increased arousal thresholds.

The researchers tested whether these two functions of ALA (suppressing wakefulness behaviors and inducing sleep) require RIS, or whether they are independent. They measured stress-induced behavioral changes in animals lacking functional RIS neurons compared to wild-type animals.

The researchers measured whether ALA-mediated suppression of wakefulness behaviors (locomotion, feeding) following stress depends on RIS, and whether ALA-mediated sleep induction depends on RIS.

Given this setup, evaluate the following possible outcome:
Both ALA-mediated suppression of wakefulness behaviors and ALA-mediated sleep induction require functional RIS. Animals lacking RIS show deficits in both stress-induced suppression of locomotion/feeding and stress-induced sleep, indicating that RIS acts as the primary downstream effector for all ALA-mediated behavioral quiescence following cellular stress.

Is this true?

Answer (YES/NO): NO